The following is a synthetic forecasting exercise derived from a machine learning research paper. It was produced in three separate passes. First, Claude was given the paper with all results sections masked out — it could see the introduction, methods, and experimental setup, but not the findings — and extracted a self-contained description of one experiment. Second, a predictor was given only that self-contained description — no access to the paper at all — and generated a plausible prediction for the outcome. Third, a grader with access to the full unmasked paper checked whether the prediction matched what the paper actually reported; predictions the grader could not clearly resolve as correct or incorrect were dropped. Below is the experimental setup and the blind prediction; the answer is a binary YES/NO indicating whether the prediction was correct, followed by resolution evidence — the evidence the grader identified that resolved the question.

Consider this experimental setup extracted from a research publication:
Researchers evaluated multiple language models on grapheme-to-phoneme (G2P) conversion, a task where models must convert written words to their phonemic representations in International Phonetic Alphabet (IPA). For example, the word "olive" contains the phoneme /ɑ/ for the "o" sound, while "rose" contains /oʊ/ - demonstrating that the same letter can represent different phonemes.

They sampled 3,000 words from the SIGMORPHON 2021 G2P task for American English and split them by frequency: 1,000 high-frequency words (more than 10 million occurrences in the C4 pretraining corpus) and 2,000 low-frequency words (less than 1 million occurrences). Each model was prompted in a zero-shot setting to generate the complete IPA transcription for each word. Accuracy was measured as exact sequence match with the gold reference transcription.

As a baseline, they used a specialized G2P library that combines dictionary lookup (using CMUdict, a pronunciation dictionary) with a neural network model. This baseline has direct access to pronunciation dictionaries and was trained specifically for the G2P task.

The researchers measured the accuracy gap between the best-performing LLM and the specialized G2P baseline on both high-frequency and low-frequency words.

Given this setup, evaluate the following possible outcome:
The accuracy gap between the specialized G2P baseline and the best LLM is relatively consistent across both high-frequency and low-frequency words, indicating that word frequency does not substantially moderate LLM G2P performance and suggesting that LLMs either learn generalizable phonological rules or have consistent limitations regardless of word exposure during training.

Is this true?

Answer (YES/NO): NO